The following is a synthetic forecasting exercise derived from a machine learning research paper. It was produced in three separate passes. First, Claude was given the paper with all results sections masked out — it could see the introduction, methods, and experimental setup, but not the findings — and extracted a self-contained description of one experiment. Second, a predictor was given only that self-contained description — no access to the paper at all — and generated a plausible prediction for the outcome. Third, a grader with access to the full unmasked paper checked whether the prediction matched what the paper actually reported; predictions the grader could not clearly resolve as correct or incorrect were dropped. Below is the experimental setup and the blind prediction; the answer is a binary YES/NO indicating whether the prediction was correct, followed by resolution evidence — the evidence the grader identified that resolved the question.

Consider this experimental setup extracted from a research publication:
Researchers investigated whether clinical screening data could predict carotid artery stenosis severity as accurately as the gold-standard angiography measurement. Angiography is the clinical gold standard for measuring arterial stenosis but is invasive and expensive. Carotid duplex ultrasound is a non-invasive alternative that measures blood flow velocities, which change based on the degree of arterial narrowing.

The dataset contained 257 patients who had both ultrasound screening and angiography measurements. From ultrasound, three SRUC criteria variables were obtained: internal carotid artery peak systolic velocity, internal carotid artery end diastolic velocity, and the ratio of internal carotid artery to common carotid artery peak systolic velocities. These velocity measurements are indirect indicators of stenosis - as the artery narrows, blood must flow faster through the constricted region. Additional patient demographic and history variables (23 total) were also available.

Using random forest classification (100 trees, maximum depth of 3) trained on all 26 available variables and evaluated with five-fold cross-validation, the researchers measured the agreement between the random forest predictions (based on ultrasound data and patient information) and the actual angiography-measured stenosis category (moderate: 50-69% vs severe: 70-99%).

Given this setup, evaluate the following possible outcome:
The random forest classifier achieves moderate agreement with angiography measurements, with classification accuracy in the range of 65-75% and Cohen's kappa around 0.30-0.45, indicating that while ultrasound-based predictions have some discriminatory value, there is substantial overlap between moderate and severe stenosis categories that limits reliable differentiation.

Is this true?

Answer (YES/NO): NO